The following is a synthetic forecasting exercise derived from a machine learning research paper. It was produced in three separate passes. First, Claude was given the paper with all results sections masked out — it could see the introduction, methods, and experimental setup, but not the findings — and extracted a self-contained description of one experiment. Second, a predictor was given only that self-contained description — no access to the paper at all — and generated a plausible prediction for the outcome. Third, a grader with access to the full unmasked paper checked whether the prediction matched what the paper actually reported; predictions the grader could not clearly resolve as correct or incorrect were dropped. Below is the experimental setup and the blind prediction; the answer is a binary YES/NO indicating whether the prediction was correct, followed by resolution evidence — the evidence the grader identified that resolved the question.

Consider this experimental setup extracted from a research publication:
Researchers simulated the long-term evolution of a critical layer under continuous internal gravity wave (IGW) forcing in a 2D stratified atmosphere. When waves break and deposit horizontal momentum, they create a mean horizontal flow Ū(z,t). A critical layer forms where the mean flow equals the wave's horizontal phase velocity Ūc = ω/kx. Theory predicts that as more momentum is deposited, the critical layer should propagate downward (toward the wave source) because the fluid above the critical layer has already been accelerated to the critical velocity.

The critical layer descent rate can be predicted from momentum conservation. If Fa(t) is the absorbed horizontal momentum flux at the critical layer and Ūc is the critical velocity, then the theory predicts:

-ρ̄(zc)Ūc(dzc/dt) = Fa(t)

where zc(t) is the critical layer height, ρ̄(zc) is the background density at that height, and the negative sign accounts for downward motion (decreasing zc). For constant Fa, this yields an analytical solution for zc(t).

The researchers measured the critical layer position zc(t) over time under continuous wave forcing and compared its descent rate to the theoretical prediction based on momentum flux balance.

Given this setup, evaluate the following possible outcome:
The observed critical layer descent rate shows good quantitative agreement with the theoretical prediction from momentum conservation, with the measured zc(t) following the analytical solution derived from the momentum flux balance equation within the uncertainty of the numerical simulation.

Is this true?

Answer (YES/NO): YES